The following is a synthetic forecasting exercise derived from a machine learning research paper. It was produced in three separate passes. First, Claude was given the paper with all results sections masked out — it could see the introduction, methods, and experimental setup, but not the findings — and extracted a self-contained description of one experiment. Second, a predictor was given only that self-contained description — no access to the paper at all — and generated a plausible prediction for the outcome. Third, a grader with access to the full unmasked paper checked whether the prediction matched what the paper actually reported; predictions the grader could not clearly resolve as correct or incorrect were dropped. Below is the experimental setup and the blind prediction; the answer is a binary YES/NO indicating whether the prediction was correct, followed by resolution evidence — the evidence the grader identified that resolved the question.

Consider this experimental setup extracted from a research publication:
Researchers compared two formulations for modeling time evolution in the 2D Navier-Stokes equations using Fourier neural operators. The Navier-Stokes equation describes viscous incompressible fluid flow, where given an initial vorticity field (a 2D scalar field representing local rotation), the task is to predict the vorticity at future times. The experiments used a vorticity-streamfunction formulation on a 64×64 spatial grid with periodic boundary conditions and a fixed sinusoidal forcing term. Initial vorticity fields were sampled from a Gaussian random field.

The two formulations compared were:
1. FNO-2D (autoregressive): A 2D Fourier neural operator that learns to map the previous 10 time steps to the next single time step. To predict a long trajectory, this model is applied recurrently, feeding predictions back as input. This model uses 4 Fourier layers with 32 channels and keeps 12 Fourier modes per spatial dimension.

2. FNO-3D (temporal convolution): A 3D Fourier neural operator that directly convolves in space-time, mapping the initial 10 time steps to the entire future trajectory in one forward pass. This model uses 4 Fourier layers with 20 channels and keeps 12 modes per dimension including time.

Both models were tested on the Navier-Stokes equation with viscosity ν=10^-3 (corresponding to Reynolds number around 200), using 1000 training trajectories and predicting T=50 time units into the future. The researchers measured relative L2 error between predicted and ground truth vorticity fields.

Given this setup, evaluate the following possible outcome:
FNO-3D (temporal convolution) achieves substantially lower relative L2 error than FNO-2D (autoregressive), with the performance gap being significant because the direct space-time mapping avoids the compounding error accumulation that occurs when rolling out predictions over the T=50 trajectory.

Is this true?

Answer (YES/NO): YES